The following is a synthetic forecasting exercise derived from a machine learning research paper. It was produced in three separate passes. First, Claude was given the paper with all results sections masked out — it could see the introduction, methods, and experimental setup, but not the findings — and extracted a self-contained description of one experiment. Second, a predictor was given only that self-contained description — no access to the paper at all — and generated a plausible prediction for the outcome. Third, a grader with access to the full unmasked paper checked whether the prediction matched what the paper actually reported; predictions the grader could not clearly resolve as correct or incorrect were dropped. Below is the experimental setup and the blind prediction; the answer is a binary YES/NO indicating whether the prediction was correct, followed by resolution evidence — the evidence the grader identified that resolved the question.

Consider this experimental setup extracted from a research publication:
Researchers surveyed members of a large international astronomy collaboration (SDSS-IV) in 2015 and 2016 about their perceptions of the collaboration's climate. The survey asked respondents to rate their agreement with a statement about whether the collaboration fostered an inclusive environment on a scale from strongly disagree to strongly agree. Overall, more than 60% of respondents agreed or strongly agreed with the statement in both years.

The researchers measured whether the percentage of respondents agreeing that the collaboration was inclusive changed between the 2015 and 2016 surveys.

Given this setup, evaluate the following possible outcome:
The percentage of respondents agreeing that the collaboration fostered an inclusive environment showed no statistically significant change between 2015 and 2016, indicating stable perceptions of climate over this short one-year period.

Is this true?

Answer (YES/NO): NO